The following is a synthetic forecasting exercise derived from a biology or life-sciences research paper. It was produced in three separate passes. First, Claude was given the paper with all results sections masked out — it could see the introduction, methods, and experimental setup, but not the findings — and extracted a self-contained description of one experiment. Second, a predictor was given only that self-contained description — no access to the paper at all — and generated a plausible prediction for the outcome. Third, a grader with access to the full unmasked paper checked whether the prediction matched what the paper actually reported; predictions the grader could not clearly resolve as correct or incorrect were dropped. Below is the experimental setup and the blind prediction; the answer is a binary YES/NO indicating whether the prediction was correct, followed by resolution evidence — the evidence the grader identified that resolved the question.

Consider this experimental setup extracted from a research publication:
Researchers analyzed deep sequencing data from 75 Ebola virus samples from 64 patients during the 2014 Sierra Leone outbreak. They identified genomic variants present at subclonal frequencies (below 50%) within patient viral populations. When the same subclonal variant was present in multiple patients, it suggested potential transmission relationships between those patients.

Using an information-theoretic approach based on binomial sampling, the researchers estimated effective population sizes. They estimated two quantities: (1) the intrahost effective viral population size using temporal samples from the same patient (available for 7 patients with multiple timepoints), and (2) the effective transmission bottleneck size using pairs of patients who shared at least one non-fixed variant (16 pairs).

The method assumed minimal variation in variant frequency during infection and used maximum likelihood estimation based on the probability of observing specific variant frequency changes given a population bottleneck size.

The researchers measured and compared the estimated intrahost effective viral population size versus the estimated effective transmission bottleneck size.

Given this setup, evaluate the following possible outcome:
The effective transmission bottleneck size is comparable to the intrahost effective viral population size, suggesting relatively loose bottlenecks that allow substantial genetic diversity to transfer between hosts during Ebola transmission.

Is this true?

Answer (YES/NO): NO